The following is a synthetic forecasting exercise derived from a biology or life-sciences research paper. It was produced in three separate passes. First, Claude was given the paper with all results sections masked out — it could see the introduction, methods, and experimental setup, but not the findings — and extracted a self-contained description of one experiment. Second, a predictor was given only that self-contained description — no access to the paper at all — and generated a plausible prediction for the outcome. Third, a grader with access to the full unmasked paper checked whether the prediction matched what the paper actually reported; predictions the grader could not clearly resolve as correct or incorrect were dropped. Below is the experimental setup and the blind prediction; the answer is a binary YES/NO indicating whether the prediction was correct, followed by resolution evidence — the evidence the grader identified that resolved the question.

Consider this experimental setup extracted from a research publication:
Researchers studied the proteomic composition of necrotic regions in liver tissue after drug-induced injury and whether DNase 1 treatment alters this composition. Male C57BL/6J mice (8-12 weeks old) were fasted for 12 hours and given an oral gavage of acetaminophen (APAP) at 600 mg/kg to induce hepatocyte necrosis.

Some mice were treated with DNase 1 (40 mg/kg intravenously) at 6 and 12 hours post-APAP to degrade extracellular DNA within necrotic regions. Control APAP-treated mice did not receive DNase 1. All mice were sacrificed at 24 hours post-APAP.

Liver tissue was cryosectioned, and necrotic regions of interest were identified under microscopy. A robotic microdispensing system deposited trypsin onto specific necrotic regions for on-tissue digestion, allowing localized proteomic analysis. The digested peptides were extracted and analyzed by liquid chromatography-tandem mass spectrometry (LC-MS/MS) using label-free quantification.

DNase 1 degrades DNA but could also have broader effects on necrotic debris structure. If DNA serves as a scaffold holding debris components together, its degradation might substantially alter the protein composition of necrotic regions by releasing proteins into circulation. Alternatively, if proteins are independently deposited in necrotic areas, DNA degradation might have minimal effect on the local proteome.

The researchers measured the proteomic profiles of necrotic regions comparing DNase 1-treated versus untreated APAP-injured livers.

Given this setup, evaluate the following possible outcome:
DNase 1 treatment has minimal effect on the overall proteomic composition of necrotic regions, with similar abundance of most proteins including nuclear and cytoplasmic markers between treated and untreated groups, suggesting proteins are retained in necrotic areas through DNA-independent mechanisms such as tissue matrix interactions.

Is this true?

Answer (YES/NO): YES